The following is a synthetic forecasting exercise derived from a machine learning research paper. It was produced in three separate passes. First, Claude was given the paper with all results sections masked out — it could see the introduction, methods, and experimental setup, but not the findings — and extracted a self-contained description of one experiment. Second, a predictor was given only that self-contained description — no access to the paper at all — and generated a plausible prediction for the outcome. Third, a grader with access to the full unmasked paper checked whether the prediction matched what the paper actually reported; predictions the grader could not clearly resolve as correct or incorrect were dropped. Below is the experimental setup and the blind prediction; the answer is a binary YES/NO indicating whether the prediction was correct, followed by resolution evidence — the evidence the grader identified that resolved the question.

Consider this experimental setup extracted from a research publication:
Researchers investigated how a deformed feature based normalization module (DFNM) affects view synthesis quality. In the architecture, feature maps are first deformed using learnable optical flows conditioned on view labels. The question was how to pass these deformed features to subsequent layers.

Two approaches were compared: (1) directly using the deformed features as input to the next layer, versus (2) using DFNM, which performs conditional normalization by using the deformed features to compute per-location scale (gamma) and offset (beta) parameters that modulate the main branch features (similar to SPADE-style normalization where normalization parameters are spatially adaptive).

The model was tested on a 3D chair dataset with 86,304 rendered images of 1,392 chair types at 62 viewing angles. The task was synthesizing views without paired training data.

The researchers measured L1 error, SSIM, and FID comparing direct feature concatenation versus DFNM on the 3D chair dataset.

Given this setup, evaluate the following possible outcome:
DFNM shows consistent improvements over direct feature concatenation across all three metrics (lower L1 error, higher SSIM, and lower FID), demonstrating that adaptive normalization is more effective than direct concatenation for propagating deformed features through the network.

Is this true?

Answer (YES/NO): NO